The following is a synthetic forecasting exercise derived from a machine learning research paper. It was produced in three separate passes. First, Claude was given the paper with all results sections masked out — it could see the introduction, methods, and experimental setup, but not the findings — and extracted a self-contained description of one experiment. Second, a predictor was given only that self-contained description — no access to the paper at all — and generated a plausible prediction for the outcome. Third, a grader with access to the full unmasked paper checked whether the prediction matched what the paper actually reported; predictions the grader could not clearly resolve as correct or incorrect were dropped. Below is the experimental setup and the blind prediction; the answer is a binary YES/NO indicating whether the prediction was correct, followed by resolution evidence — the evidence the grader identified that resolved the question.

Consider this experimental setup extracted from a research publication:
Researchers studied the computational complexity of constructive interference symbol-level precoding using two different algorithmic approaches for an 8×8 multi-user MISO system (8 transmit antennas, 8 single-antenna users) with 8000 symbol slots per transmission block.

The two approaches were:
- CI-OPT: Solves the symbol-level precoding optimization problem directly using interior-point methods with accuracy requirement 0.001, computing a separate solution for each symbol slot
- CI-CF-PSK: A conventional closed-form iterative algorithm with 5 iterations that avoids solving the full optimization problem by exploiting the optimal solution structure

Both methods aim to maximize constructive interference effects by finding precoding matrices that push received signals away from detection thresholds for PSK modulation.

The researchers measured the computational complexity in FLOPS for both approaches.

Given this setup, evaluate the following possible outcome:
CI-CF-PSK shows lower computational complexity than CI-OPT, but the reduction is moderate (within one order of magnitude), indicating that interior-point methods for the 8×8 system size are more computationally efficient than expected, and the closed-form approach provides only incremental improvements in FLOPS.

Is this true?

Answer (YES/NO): YES